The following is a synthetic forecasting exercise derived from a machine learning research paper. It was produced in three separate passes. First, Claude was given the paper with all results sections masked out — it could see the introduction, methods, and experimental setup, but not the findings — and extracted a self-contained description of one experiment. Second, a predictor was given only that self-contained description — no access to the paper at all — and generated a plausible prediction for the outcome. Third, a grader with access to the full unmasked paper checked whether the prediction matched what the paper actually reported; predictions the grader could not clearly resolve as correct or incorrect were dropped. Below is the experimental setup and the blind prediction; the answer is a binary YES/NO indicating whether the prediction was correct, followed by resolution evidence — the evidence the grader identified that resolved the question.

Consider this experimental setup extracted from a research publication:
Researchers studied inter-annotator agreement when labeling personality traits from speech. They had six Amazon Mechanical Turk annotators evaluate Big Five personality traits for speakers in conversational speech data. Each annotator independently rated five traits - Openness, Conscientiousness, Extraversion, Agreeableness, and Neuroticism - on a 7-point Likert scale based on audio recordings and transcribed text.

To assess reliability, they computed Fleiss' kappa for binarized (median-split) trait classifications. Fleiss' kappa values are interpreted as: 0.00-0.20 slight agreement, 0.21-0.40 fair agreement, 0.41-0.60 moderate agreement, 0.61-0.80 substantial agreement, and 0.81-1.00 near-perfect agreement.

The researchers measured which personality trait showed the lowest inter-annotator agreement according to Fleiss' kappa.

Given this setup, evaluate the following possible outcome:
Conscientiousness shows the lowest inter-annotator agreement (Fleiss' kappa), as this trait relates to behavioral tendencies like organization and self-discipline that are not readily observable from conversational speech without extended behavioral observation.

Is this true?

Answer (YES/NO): NO